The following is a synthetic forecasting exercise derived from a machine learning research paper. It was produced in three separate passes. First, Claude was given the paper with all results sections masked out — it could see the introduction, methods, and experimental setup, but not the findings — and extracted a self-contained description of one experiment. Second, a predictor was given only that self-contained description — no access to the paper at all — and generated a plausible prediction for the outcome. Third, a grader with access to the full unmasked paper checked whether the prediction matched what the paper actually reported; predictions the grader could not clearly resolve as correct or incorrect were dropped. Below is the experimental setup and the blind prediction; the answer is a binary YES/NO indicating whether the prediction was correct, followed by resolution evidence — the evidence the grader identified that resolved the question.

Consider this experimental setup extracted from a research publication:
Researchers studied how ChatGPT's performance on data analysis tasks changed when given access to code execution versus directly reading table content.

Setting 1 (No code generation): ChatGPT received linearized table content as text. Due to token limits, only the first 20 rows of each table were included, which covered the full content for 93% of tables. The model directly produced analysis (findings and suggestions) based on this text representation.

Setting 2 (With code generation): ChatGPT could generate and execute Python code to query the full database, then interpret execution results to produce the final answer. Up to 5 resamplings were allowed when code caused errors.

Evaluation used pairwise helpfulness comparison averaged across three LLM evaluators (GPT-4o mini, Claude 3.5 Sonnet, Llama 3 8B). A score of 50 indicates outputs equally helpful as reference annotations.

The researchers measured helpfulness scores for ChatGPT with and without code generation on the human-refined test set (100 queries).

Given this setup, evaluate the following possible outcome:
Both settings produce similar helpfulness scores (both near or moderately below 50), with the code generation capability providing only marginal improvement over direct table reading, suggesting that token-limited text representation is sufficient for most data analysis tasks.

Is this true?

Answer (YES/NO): NO